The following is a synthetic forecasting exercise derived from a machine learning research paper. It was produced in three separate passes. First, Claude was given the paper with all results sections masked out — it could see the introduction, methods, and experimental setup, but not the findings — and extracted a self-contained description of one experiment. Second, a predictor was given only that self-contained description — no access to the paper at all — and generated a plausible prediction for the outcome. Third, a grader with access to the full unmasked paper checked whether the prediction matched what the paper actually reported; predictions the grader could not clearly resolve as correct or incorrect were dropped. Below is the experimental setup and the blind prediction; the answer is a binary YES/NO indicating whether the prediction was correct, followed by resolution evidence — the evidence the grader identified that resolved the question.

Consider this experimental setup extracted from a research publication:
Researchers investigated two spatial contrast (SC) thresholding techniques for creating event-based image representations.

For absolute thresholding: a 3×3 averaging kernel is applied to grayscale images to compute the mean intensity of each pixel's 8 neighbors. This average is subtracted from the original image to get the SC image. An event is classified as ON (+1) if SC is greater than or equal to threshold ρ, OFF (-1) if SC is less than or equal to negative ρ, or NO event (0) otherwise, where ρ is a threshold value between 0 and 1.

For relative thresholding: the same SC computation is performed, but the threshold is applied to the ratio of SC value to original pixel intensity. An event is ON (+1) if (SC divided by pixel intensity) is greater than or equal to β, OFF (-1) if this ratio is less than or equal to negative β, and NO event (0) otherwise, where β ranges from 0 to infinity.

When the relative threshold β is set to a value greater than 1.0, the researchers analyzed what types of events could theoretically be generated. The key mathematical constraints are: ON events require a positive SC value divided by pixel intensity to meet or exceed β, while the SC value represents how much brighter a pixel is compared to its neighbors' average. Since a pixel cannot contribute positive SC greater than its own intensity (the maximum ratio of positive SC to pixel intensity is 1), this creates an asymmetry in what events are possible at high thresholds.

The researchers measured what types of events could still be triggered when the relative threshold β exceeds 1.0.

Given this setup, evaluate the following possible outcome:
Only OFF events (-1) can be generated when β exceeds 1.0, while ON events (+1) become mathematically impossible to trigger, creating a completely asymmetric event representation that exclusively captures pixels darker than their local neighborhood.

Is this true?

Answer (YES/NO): YES